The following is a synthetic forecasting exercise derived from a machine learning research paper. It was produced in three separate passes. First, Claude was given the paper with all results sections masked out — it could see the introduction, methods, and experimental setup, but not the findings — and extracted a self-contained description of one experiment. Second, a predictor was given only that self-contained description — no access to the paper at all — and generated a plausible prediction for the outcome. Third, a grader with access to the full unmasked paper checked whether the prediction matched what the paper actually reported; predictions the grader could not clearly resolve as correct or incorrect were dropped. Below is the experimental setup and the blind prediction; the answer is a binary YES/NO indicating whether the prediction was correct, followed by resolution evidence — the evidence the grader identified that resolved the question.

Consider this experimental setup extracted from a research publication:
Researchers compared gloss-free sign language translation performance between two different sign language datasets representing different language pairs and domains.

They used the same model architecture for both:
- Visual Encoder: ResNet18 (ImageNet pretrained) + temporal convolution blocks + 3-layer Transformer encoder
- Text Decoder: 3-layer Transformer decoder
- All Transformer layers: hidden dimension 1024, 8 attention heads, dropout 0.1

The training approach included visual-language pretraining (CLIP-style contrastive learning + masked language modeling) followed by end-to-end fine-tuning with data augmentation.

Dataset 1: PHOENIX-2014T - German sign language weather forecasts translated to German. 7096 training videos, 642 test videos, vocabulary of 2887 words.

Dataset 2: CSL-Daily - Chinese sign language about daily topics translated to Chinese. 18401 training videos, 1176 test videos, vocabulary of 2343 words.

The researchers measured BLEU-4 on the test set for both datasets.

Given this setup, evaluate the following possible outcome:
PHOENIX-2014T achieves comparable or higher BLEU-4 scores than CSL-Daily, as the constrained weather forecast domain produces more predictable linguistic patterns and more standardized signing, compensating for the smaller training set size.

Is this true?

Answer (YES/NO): YES